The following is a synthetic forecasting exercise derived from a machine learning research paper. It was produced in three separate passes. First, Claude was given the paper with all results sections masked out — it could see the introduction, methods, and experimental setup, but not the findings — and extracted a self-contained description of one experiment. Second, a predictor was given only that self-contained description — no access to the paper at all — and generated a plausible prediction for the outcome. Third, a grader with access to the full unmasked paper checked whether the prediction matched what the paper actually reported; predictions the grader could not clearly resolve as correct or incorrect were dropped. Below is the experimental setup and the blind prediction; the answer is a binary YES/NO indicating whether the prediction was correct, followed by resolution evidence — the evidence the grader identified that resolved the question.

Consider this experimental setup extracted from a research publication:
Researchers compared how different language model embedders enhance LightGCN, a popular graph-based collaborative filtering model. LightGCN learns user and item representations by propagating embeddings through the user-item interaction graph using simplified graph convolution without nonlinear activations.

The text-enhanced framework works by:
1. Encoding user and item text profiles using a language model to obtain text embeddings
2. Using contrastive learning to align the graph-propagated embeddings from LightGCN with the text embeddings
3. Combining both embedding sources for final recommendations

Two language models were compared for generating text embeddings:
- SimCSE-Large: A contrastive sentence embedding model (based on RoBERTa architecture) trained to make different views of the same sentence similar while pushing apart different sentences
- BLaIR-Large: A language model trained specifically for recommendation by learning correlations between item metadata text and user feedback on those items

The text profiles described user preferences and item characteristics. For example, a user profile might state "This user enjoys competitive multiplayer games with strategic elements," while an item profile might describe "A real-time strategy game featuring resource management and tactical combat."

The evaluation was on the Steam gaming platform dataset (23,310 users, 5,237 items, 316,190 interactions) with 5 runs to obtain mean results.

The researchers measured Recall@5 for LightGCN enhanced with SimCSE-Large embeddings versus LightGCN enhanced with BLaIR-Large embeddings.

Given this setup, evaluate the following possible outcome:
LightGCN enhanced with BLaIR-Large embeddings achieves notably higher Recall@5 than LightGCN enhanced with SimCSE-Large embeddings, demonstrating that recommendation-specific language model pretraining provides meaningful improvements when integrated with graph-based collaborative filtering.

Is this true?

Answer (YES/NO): NO